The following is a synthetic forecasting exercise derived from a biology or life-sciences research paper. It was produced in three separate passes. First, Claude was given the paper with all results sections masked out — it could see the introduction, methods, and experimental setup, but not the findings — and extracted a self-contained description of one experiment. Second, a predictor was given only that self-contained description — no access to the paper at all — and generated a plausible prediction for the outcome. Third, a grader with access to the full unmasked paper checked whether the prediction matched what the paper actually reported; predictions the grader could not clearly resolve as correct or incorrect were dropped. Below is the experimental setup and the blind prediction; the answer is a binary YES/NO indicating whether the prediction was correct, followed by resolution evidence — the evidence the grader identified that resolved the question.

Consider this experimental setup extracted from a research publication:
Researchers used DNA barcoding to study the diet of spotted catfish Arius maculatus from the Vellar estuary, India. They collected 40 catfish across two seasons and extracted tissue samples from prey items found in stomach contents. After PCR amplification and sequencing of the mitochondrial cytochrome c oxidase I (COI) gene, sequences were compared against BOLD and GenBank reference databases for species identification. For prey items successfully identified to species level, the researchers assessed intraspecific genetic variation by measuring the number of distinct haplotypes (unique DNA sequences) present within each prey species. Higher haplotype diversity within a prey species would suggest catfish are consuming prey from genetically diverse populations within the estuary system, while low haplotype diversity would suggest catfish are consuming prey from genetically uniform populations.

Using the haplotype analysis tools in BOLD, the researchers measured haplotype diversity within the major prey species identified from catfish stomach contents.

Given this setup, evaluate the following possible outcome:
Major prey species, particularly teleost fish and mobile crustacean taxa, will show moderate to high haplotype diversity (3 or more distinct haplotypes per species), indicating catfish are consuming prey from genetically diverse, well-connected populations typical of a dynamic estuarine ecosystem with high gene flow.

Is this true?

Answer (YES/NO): YES